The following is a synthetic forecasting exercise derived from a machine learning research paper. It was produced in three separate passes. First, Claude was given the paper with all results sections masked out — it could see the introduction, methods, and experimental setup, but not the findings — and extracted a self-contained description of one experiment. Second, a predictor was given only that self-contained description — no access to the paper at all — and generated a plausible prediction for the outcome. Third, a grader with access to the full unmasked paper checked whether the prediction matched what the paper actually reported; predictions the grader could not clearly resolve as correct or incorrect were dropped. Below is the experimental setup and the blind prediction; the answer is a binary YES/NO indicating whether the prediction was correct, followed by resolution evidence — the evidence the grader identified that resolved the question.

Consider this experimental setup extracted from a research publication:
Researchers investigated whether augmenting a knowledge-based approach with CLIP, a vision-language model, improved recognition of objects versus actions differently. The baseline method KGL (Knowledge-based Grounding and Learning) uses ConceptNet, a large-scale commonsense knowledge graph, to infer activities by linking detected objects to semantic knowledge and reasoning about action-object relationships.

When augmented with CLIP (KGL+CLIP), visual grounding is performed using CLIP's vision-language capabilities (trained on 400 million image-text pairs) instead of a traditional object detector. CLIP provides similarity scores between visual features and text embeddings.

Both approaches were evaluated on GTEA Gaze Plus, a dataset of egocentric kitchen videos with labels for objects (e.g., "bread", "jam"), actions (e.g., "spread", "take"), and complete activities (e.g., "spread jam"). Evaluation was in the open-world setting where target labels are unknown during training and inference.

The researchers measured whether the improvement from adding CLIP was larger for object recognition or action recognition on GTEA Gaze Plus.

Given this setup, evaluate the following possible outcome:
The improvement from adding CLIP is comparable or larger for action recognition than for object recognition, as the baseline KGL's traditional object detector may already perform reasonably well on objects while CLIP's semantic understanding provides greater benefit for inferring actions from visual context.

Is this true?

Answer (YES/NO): NO